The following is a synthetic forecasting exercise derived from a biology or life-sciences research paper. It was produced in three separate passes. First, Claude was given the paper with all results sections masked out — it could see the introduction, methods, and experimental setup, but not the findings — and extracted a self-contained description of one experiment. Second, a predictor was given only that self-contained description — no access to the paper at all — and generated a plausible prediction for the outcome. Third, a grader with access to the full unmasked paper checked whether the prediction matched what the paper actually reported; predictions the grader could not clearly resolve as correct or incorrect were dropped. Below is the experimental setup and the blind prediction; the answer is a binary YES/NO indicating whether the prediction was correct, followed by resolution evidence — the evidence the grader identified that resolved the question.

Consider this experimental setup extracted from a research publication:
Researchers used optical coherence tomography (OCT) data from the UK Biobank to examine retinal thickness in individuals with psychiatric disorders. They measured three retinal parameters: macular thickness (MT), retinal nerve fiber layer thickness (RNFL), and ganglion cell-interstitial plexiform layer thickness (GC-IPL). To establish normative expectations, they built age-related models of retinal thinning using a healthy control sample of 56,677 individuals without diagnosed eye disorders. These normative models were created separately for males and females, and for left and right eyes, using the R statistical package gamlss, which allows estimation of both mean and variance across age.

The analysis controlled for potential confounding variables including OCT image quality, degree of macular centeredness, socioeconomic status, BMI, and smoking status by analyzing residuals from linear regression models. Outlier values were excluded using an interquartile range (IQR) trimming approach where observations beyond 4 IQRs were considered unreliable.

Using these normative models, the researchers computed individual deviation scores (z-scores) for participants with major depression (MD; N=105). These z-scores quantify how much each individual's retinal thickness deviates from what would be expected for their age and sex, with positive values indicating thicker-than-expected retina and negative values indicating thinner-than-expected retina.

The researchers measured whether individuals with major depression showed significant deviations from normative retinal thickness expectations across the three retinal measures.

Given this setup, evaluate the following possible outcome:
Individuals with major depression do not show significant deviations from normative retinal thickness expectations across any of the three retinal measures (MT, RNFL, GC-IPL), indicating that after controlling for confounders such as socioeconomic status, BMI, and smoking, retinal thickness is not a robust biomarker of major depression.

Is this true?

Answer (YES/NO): YES